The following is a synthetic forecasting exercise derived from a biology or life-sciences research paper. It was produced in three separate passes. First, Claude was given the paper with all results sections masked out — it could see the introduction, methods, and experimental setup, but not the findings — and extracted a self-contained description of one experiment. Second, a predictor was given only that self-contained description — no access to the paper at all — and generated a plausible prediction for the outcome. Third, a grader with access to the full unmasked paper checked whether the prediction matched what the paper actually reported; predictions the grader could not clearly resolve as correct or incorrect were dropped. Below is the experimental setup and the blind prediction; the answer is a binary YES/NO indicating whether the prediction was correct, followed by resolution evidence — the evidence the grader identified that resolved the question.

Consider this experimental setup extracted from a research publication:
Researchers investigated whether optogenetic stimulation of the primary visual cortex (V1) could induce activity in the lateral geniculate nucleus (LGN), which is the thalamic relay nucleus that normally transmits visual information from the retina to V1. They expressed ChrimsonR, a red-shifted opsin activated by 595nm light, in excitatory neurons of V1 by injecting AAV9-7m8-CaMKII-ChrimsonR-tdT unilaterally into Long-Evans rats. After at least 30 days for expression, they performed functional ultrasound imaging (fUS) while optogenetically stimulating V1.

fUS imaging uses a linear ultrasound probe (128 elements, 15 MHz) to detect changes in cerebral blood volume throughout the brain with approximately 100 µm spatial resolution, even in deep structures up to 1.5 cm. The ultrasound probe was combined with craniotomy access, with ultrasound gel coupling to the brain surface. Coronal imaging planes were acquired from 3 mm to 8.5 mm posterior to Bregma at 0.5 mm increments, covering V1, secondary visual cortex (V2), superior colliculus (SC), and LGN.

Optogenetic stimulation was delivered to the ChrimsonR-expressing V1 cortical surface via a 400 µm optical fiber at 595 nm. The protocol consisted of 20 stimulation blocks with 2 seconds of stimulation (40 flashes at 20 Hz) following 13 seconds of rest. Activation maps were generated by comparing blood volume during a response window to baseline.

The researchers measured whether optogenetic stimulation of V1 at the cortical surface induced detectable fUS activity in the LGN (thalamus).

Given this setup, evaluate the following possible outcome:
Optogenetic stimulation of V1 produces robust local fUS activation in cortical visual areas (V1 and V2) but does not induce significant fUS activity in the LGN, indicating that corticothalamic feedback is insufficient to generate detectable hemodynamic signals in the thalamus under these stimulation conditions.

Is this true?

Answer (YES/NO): NO